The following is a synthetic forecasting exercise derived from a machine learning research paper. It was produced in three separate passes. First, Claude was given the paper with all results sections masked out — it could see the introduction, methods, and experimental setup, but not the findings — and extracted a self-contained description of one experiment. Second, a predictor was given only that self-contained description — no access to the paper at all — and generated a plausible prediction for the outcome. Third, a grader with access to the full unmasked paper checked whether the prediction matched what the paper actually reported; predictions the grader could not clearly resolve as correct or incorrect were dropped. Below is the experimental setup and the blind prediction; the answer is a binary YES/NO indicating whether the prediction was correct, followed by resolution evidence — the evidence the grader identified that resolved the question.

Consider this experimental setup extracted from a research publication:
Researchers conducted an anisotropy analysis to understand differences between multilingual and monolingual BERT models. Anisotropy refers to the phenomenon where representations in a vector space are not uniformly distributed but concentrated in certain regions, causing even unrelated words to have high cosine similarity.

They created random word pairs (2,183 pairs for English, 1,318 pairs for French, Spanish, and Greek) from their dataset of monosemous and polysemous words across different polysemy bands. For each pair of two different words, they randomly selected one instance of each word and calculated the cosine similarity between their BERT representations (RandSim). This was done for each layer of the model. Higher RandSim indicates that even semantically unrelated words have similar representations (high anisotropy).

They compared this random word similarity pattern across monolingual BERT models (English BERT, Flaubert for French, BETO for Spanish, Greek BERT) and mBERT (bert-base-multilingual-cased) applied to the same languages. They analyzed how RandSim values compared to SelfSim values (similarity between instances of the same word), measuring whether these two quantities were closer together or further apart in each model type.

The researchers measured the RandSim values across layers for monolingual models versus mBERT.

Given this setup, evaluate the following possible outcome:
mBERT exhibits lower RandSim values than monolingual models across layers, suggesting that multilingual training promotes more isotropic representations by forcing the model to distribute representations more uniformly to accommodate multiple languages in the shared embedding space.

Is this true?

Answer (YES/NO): NO